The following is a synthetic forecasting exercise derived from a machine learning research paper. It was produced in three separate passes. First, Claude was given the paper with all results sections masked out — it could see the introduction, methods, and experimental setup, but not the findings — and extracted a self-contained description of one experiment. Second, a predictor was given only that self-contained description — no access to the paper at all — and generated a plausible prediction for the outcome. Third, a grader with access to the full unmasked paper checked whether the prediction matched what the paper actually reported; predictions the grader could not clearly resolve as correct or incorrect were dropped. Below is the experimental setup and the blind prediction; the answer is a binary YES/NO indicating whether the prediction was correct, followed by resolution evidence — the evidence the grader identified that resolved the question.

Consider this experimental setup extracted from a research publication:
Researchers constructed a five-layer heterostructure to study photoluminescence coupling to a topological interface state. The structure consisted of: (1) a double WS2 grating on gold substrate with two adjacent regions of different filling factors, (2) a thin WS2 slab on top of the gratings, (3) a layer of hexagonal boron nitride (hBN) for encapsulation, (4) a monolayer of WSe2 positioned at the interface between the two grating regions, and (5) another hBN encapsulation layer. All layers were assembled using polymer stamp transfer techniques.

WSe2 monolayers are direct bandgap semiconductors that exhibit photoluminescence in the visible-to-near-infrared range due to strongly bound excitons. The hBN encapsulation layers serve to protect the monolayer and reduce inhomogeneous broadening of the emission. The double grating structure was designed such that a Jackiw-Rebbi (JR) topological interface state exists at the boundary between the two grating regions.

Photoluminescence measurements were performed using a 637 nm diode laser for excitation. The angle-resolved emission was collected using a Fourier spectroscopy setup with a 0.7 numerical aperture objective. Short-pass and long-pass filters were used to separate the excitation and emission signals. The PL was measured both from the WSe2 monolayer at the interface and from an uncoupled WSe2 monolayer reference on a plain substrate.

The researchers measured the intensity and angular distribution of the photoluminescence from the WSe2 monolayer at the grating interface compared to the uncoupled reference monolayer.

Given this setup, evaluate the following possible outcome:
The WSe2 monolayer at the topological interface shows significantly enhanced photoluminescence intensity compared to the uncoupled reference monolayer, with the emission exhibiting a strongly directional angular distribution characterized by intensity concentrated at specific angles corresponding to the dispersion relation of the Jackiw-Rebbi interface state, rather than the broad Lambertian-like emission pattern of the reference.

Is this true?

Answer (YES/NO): YES